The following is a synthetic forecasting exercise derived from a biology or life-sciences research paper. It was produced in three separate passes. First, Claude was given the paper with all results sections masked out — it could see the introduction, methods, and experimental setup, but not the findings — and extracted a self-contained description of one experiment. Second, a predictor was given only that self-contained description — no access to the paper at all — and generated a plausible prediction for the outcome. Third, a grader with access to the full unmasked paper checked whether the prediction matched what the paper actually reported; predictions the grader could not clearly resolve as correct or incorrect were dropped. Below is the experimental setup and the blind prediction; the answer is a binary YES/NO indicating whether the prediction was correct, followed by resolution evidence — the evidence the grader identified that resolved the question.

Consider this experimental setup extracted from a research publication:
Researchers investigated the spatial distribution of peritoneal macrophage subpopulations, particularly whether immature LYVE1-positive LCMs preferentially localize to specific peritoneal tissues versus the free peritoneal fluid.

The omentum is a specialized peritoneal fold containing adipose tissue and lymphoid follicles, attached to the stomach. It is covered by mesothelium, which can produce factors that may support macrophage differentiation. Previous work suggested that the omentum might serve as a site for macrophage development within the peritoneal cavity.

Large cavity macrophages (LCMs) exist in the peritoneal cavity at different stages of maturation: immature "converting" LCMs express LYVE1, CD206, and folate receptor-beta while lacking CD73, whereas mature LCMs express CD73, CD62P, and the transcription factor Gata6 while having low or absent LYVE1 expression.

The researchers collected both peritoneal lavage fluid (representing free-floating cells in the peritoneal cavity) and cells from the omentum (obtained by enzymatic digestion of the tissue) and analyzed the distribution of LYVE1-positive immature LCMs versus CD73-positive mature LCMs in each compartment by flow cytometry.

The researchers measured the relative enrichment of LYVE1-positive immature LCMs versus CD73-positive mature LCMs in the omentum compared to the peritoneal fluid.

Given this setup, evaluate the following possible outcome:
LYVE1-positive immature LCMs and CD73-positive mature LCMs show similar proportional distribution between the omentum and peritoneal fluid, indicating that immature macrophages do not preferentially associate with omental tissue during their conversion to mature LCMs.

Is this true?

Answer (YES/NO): NO